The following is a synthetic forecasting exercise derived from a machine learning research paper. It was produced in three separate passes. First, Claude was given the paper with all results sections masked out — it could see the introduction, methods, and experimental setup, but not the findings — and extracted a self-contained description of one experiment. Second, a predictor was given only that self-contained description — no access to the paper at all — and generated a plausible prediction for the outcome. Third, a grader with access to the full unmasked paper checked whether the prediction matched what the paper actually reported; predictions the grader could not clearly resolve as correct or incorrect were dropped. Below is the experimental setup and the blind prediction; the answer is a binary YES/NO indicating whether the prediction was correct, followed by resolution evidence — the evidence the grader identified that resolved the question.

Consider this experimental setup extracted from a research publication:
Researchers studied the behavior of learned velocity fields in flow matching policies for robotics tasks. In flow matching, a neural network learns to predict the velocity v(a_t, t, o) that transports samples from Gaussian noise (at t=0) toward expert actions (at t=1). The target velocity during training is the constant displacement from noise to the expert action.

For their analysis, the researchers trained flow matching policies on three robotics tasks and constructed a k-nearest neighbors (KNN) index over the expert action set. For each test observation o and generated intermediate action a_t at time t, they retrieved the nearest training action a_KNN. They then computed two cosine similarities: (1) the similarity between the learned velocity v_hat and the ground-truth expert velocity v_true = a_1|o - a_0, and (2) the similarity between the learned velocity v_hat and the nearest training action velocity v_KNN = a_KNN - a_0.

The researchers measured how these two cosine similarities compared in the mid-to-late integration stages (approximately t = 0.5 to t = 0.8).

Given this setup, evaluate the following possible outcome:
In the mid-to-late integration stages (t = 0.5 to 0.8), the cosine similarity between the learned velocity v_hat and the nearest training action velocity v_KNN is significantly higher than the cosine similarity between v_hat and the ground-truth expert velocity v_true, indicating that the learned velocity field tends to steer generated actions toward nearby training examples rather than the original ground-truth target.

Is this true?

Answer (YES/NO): YES